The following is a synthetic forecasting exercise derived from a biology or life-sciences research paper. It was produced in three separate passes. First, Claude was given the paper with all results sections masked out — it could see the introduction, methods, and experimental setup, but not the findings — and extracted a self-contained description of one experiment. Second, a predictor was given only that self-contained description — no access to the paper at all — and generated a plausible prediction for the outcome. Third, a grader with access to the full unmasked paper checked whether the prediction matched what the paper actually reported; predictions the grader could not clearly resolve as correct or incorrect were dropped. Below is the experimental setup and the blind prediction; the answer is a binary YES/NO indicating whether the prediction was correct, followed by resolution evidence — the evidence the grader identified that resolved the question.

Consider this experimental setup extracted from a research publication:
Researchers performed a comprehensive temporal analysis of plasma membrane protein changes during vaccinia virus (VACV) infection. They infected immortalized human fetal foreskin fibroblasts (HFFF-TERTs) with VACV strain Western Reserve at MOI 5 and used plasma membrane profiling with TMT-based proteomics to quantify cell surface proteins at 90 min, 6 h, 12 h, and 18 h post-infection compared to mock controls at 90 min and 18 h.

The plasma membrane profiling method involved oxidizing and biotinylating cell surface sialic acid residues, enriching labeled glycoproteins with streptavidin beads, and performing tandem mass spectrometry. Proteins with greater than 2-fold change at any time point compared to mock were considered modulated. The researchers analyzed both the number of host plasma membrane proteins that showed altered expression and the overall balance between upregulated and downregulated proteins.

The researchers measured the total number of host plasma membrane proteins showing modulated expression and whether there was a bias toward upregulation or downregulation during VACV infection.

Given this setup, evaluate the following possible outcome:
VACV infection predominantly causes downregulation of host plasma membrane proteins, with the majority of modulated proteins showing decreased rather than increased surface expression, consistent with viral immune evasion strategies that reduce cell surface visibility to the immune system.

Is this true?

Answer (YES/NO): NO